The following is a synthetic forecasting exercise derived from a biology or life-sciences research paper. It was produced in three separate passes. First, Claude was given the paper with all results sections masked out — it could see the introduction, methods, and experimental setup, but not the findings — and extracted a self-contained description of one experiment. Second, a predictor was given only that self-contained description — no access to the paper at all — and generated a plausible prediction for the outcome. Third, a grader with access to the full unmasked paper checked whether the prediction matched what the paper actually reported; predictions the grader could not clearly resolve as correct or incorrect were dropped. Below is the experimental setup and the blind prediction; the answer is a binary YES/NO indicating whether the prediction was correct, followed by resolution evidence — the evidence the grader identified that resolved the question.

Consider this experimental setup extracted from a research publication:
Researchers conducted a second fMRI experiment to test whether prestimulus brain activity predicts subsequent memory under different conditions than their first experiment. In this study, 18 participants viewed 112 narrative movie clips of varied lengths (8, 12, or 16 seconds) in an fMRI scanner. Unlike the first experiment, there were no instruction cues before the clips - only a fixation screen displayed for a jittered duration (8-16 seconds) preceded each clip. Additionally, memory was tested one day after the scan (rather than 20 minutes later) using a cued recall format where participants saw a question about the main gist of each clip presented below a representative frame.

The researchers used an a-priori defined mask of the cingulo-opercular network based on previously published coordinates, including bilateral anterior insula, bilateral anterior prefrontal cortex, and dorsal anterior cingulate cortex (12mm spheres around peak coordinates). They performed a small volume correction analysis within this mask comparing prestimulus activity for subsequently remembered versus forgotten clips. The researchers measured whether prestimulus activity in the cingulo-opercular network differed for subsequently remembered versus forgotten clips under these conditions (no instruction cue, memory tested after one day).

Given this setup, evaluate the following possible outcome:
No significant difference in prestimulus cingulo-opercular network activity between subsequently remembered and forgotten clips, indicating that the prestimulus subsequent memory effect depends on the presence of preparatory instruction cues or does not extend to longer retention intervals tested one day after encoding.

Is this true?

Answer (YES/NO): NO